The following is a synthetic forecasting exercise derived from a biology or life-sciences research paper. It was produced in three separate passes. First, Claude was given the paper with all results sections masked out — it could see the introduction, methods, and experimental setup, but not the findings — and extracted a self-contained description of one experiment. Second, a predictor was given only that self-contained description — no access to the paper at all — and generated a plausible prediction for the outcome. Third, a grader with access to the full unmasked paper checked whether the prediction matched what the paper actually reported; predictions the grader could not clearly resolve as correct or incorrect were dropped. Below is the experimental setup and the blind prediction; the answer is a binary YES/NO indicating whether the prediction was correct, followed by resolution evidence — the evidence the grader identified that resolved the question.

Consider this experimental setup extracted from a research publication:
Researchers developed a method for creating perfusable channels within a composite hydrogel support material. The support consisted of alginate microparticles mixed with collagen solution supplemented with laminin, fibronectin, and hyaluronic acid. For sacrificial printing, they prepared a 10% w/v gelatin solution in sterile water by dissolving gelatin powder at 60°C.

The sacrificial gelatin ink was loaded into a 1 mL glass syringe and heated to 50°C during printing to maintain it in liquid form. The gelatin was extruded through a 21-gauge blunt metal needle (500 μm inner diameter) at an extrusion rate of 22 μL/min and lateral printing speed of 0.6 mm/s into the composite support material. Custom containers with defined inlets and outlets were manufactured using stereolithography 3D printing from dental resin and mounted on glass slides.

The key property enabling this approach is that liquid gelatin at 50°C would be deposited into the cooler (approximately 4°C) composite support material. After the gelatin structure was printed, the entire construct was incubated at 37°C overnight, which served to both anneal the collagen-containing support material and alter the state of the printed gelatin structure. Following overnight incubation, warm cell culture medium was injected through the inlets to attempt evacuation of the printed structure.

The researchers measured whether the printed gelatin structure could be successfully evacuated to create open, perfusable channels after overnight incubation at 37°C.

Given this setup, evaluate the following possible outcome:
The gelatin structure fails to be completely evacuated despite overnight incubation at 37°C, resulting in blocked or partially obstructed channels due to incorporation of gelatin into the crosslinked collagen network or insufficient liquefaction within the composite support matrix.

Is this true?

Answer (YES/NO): NO